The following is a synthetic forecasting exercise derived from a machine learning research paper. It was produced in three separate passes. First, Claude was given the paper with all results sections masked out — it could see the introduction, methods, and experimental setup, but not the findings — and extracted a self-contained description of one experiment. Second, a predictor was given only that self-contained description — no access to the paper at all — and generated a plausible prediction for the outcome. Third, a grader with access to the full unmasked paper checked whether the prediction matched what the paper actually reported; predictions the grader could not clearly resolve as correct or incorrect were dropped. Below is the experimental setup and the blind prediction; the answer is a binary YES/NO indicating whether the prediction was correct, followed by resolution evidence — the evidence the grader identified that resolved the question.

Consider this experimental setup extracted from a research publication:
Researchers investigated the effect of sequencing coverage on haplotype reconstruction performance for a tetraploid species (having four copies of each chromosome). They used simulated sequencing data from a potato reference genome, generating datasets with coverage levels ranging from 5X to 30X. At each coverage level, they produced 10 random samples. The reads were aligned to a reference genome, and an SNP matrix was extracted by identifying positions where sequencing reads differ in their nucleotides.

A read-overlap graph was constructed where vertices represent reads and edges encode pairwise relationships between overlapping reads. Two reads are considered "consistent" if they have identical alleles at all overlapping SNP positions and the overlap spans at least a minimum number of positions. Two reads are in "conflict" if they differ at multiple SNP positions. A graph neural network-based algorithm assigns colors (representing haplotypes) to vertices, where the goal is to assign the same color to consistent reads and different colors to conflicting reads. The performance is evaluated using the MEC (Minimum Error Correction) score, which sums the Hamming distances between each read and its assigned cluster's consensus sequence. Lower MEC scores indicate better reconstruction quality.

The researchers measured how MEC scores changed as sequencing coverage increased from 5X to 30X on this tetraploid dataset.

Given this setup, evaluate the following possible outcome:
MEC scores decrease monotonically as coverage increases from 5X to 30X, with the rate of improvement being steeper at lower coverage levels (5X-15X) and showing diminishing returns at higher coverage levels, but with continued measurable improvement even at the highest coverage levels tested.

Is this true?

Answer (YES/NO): NO